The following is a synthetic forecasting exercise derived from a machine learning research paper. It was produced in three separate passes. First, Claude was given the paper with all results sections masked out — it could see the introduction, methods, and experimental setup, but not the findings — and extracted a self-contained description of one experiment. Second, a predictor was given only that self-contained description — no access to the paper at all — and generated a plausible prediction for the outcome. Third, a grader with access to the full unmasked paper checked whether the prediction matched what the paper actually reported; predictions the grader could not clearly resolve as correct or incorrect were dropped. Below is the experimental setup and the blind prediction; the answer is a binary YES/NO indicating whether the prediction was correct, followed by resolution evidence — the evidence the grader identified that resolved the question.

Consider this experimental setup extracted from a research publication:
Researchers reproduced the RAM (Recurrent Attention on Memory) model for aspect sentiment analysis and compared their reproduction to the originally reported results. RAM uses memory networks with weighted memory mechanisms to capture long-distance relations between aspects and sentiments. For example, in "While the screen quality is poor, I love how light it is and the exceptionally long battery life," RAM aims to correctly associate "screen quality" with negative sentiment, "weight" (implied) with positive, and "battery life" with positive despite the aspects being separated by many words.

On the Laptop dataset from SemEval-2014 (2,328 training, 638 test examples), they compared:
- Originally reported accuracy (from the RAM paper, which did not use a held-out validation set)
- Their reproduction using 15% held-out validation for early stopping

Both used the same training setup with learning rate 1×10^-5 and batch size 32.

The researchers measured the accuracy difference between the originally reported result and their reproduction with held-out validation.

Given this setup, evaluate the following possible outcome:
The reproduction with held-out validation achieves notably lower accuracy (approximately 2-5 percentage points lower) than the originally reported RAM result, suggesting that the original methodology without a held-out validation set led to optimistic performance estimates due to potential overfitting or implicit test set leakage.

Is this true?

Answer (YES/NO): YES